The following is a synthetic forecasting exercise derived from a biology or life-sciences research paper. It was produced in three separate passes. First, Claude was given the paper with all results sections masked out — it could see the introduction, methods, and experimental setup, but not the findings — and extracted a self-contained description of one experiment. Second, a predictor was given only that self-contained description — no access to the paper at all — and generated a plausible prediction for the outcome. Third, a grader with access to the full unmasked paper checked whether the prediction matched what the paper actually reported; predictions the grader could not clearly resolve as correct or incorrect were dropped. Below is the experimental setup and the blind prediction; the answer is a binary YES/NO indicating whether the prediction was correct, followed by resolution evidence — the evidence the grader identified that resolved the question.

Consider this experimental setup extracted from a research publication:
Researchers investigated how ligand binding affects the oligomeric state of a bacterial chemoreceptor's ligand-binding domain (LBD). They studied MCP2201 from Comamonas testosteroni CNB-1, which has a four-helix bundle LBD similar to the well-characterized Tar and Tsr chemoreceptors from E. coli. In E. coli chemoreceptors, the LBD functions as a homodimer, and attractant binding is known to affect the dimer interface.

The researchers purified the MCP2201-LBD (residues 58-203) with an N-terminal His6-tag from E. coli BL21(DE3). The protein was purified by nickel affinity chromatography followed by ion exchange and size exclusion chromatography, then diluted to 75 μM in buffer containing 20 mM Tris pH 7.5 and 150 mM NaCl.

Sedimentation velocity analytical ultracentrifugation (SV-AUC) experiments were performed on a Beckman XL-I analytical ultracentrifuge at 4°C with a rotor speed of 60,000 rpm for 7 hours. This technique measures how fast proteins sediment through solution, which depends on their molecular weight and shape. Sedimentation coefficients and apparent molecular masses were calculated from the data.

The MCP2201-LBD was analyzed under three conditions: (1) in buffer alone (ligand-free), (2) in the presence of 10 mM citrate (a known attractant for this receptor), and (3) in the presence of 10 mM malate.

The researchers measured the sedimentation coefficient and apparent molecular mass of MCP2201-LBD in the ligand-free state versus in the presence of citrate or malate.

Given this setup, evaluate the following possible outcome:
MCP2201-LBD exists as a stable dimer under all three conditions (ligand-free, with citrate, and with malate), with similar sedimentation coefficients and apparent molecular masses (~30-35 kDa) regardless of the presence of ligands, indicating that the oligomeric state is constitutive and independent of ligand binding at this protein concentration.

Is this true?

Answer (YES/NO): NO